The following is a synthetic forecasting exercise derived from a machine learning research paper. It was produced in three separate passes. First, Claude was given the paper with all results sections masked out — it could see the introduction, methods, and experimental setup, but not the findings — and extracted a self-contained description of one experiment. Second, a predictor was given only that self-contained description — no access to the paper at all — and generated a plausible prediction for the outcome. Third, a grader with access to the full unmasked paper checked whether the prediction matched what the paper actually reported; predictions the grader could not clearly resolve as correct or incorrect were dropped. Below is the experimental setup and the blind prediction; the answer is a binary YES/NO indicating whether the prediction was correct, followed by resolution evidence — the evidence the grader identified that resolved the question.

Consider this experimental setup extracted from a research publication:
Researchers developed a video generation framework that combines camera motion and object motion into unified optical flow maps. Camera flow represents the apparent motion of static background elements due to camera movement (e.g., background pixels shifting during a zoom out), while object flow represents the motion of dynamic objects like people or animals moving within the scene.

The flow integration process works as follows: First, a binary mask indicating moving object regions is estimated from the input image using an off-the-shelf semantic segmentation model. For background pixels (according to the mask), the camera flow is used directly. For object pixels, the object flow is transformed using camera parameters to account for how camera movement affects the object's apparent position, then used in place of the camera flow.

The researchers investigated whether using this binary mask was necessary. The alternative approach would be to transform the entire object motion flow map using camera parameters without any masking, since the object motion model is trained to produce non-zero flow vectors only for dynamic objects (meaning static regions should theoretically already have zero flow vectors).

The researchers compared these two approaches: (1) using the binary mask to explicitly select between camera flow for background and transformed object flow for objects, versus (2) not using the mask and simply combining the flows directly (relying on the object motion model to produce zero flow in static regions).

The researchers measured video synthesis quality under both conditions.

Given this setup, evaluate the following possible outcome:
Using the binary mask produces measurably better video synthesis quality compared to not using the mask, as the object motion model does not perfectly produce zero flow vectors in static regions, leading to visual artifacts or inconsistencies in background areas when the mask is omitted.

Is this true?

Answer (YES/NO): YES